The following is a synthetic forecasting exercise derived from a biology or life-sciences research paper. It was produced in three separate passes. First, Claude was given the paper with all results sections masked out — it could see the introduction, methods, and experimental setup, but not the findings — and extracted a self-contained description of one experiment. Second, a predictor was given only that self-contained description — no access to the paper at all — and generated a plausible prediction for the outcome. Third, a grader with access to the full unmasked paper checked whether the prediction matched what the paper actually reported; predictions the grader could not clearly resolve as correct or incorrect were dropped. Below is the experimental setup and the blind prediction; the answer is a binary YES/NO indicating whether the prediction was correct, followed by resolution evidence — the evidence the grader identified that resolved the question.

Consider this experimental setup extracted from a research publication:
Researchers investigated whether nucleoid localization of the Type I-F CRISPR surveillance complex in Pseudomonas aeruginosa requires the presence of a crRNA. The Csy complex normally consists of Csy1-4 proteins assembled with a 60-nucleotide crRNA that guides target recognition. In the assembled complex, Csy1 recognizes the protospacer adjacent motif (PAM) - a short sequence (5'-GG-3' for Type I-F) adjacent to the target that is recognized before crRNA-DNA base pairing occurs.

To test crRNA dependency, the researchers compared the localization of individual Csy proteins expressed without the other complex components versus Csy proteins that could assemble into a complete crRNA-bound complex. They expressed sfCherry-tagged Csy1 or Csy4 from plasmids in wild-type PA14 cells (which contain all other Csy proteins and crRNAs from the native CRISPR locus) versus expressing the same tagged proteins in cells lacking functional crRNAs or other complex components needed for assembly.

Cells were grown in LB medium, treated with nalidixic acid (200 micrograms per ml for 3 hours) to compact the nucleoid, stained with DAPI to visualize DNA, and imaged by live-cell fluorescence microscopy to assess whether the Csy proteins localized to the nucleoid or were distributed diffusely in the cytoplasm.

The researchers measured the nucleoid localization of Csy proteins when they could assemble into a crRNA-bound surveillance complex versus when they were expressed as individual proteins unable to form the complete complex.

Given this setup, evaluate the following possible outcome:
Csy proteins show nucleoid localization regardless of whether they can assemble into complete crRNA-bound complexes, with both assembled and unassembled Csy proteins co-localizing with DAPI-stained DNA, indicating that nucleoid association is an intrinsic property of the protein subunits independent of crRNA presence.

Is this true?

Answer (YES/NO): NO